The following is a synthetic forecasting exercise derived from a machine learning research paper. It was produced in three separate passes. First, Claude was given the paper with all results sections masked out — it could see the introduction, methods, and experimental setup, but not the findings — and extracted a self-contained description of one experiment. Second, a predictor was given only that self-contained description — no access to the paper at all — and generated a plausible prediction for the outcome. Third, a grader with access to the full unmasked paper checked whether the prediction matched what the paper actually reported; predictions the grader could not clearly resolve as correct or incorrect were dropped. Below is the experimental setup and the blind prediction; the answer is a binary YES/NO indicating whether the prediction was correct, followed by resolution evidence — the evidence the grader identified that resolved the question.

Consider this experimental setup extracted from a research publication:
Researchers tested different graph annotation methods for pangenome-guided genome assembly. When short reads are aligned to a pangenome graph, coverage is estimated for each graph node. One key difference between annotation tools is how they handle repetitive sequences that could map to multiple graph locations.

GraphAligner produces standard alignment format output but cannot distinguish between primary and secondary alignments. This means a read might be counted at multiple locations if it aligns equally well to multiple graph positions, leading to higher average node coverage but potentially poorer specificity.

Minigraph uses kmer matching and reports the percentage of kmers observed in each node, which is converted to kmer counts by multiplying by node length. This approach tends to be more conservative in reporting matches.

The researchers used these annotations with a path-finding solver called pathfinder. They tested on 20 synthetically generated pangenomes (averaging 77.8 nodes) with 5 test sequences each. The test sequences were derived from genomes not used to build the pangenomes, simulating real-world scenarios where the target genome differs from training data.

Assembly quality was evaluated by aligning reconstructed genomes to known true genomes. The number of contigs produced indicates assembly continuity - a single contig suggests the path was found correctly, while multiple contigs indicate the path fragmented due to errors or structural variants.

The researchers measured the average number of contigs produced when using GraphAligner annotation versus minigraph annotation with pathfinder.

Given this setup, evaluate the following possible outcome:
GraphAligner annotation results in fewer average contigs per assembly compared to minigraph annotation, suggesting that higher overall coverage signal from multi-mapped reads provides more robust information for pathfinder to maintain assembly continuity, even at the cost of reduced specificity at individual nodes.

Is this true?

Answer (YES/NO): YES